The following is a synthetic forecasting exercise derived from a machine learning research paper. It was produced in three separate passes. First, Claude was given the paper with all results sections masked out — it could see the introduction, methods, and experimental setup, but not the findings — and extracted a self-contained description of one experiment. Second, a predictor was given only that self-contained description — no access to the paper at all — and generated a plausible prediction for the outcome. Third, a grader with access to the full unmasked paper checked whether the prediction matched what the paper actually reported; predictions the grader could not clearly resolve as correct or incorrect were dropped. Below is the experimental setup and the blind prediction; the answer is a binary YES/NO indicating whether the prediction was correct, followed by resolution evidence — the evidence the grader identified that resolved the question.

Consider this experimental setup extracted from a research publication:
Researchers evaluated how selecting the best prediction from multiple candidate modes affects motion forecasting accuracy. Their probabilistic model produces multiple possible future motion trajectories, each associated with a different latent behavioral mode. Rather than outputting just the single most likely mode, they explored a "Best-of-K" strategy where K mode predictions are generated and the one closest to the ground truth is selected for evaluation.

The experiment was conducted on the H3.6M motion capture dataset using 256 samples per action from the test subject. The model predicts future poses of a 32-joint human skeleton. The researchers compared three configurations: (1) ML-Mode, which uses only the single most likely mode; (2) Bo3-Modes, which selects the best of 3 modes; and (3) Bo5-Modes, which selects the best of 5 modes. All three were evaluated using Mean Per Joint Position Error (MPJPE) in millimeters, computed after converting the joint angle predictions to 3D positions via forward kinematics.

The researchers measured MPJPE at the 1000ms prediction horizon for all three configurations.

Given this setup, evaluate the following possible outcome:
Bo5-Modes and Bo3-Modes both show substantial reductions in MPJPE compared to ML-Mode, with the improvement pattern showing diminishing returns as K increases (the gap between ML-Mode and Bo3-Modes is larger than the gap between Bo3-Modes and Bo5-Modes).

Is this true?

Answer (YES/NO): YES